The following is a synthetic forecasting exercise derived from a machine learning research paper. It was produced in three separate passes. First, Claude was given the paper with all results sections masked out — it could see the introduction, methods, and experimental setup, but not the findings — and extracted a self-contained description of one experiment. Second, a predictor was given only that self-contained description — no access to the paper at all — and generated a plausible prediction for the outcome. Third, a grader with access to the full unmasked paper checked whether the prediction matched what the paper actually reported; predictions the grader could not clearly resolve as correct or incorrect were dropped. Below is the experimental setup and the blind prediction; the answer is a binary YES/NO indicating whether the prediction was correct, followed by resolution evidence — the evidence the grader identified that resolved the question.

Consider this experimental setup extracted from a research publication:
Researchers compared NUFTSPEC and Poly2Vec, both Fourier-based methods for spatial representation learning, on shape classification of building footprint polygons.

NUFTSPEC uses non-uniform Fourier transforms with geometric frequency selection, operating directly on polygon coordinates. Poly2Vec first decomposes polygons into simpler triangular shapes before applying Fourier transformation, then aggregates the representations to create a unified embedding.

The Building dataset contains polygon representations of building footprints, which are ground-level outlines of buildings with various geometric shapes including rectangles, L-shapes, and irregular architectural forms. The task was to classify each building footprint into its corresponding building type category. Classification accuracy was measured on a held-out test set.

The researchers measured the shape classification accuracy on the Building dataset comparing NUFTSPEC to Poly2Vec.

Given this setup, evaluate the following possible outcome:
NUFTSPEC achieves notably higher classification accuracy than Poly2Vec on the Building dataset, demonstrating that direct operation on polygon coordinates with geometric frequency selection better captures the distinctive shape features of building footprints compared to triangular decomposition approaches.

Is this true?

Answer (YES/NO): YES